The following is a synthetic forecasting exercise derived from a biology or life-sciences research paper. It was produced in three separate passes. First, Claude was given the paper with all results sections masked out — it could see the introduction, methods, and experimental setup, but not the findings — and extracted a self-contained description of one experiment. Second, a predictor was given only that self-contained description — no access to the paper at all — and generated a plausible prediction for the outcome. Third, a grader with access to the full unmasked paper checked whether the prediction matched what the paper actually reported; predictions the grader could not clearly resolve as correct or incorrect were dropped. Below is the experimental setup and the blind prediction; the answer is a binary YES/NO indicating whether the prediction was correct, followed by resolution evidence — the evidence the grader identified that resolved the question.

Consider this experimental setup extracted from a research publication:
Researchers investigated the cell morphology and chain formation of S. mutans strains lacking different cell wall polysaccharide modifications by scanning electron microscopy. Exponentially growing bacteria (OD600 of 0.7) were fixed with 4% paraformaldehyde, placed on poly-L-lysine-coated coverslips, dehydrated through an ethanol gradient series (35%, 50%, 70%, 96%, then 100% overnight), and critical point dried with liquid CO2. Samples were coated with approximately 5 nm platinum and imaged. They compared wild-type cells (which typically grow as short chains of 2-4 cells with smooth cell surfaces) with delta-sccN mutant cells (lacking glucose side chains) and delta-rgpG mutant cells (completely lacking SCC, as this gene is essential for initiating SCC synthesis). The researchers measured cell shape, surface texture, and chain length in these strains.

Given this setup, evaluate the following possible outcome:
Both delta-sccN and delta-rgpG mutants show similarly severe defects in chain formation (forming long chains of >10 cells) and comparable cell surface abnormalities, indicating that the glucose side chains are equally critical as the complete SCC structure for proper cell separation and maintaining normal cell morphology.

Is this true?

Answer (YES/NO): NO